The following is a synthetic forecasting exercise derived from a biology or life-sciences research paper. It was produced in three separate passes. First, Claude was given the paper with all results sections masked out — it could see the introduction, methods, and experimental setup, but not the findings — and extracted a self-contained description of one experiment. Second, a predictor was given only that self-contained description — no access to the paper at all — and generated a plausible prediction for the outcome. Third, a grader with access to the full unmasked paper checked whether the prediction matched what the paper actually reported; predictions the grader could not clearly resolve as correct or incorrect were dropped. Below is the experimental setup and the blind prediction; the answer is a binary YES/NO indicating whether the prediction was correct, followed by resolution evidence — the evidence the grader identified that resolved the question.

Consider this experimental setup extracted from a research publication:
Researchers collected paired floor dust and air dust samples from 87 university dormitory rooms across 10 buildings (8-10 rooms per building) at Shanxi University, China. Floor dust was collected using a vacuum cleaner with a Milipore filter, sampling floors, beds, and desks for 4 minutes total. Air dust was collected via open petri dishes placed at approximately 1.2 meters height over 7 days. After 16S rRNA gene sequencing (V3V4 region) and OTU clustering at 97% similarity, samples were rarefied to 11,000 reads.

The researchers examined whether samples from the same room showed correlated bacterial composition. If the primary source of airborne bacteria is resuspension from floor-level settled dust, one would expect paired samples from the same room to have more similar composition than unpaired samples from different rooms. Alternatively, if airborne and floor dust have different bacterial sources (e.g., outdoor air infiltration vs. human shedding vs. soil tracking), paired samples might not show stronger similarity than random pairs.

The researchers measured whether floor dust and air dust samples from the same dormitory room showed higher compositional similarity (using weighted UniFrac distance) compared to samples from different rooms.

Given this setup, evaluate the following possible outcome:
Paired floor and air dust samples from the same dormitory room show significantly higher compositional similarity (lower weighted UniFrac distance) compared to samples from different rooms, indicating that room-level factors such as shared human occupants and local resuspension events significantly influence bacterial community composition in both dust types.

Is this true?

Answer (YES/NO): NO